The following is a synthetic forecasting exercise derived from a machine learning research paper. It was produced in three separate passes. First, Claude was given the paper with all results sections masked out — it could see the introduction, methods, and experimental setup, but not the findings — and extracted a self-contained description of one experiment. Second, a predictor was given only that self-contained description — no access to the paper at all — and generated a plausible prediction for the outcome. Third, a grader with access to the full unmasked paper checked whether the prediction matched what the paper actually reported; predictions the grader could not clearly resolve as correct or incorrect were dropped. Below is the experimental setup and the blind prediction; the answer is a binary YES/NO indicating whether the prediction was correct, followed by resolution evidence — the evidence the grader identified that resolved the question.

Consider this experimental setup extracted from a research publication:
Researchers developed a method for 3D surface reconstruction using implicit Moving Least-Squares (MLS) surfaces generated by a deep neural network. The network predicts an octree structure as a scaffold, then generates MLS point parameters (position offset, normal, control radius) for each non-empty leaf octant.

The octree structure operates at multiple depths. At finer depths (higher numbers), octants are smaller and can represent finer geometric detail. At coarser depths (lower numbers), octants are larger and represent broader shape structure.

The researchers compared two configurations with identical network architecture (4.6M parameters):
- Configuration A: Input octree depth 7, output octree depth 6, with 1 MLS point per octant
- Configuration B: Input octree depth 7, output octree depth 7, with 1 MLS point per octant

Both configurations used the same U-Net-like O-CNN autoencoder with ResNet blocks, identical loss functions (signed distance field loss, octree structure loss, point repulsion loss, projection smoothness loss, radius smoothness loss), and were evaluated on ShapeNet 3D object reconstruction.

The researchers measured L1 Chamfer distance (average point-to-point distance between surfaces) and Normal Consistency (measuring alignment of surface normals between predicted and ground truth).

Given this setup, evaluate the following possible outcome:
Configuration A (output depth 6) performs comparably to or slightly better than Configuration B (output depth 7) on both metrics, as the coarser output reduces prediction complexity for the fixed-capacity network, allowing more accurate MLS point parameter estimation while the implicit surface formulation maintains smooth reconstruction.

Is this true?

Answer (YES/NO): NO